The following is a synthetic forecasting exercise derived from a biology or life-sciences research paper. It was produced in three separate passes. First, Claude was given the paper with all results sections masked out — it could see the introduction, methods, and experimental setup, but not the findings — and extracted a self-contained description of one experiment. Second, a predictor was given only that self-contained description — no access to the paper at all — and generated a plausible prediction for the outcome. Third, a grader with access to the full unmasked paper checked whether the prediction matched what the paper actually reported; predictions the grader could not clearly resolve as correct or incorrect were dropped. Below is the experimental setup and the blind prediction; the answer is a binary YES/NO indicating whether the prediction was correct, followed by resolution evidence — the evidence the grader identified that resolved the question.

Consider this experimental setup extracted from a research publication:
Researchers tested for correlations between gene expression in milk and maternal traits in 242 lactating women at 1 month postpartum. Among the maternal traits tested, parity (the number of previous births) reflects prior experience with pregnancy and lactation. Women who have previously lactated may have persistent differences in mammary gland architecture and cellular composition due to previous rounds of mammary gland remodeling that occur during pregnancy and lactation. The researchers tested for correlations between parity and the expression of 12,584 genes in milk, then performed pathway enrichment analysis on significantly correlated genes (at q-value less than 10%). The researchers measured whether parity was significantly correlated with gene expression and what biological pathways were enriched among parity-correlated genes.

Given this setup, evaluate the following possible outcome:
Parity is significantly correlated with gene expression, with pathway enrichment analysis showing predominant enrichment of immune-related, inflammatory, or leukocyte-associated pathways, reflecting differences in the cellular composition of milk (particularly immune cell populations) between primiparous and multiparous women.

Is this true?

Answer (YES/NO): NO